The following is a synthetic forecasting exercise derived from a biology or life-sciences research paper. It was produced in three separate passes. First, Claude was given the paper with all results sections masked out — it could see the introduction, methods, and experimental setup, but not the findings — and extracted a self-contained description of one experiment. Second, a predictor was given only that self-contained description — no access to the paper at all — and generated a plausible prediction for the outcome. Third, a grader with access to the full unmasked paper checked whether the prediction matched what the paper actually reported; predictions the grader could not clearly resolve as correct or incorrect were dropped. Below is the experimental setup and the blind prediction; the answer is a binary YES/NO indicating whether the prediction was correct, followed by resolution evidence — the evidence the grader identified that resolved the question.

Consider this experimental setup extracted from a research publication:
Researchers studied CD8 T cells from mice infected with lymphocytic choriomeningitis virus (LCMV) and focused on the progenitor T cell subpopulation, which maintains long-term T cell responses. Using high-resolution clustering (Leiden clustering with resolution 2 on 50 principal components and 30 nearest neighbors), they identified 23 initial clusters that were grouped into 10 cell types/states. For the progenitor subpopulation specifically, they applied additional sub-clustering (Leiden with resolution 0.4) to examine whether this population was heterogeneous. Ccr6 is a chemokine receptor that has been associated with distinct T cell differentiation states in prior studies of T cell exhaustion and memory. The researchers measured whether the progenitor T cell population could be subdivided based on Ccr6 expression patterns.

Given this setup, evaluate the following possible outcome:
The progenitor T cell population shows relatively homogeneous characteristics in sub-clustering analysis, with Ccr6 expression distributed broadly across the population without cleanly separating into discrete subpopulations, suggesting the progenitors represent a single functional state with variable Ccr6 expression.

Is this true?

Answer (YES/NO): NO